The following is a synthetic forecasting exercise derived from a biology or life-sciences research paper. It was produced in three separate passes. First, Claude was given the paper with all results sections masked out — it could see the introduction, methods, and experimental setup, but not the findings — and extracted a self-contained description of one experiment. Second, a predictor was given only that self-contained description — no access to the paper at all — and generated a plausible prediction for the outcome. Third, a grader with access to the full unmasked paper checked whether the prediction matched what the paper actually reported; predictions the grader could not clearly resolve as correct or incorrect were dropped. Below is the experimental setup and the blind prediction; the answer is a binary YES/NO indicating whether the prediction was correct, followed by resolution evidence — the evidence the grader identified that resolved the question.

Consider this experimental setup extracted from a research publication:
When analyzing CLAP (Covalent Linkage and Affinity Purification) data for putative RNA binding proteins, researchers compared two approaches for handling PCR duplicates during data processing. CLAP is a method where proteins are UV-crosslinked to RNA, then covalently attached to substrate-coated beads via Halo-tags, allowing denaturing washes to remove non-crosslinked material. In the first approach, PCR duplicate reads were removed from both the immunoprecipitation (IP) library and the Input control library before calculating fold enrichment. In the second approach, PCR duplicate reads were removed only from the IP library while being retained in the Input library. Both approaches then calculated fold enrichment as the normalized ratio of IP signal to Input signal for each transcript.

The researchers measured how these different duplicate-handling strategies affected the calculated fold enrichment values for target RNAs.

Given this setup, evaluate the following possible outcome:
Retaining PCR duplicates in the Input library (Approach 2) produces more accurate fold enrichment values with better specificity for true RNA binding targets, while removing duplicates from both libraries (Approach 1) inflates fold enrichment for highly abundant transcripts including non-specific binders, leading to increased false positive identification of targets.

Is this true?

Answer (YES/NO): NO